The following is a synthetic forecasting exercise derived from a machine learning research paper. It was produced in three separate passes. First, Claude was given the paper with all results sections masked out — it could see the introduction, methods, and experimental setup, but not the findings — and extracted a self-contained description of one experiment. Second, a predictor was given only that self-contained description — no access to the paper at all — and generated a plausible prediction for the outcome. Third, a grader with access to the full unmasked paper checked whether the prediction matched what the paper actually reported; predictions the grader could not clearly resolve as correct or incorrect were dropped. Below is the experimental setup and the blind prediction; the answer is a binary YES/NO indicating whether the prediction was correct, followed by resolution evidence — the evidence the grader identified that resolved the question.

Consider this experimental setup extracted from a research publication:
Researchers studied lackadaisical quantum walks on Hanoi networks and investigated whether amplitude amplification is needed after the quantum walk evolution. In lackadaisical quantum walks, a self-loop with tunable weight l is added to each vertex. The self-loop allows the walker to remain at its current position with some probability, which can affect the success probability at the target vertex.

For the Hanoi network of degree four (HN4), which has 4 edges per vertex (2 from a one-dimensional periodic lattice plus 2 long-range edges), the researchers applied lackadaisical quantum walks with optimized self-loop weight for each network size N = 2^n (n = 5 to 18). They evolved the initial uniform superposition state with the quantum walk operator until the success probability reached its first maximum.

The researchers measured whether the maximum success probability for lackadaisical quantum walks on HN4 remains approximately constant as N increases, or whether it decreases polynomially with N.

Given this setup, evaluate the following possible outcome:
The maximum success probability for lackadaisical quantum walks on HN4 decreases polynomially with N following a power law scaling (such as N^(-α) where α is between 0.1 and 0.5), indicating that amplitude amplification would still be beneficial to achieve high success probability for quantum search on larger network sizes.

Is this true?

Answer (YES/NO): NO